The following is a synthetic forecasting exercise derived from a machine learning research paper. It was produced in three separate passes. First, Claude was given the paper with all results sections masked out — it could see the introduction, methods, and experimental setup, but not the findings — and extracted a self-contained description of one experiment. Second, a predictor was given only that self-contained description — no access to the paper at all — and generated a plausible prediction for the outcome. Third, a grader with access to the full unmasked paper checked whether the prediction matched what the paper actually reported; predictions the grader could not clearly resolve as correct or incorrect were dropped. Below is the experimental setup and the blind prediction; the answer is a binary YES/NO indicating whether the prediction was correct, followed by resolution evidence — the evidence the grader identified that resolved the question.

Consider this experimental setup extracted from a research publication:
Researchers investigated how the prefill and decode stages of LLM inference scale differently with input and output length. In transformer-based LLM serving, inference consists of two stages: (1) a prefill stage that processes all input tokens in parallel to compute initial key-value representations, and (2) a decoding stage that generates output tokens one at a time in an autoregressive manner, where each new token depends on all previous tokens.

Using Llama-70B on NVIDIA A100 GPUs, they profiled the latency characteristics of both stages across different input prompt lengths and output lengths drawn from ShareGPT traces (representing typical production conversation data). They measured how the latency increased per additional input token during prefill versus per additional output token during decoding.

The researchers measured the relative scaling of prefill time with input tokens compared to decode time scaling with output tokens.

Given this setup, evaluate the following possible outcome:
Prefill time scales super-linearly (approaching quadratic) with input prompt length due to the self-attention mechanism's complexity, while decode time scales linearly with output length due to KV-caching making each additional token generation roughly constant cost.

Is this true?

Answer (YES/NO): NO